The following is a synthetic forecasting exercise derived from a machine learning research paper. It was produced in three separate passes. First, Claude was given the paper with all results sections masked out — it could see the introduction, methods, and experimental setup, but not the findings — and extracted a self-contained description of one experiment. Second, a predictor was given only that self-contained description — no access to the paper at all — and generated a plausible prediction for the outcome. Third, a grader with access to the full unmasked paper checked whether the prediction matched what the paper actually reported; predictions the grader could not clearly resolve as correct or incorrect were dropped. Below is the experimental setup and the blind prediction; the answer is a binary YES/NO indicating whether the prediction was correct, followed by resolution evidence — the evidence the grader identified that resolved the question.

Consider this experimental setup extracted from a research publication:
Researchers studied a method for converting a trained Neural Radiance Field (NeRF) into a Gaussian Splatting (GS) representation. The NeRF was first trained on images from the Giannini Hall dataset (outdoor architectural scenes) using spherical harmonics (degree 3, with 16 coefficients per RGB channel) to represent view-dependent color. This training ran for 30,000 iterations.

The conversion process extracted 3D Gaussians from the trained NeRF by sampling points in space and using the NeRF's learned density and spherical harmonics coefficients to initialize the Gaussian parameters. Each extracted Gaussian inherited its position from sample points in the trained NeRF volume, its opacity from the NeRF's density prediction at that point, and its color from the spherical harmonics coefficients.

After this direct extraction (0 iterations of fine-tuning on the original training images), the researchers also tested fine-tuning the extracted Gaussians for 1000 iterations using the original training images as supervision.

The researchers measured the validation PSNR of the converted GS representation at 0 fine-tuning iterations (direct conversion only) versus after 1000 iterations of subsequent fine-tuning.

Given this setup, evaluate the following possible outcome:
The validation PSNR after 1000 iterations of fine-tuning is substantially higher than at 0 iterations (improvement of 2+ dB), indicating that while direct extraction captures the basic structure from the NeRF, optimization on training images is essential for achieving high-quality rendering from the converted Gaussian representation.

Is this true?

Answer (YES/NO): YES